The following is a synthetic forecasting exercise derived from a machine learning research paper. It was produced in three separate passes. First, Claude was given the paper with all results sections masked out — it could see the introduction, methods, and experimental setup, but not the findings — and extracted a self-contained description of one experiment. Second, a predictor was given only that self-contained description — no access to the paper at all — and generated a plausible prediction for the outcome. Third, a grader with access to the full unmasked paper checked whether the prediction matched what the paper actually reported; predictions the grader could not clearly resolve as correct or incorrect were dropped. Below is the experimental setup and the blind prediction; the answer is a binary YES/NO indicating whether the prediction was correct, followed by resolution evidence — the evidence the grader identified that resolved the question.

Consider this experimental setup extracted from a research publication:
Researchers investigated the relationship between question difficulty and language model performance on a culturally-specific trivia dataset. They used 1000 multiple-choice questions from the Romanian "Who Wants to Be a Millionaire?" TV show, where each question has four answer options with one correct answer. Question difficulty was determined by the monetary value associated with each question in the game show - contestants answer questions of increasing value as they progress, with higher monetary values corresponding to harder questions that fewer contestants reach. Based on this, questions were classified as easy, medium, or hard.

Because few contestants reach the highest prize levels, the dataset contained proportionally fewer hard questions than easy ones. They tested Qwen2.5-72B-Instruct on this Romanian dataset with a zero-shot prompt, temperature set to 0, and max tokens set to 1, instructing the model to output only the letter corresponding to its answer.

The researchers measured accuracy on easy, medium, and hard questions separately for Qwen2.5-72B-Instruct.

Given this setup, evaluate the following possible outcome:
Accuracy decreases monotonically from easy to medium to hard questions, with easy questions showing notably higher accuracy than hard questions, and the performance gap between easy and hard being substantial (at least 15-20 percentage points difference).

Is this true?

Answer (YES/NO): NO